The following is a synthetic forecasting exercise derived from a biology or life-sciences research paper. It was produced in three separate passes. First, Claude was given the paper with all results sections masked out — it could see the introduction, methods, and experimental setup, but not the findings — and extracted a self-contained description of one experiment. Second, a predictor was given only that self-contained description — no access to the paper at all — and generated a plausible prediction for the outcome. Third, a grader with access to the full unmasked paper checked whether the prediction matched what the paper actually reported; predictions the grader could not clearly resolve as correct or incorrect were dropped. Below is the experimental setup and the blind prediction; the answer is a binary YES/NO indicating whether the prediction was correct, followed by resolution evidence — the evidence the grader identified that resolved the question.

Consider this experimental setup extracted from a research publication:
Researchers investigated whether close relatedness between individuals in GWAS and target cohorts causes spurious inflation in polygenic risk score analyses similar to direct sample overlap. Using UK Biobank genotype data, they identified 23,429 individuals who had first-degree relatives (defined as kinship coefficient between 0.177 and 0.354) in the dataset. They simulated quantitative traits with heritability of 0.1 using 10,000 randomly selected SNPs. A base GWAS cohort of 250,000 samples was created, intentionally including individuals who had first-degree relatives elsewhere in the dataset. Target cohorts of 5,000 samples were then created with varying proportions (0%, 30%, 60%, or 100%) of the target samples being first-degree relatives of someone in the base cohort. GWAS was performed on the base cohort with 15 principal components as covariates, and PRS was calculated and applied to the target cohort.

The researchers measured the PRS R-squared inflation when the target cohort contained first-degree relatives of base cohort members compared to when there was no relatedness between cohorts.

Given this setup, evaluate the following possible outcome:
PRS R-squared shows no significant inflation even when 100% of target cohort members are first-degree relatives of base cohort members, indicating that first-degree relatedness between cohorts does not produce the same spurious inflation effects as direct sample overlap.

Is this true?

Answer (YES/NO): NO